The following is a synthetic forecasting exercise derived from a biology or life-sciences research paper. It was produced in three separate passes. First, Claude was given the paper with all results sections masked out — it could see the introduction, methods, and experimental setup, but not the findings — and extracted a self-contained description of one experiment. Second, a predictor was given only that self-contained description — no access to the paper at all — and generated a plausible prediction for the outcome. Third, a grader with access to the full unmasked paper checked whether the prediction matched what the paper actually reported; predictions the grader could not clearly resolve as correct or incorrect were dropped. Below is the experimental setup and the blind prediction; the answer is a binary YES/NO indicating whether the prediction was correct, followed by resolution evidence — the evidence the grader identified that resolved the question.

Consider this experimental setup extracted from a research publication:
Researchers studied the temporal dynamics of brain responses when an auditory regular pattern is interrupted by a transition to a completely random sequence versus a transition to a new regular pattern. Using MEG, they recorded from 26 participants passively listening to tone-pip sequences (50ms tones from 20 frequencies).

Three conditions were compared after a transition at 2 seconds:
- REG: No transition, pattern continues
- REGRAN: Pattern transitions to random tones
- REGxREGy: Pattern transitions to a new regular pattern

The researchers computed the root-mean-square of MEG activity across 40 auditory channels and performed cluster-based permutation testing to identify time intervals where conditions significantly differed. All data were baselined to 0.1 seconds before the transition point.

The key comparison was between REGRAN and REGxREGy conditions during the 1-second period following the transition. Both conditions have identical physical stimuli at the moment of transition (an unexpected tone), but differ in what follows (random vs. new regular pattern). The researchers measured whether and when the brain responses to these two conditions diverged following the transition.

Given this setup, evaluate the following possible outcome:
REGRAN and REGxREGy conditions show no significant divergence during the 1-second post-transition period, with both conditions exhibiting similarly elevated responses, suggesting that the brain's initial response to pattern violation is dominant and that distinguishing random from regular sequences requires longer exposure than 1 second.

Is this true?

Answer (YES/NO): NO